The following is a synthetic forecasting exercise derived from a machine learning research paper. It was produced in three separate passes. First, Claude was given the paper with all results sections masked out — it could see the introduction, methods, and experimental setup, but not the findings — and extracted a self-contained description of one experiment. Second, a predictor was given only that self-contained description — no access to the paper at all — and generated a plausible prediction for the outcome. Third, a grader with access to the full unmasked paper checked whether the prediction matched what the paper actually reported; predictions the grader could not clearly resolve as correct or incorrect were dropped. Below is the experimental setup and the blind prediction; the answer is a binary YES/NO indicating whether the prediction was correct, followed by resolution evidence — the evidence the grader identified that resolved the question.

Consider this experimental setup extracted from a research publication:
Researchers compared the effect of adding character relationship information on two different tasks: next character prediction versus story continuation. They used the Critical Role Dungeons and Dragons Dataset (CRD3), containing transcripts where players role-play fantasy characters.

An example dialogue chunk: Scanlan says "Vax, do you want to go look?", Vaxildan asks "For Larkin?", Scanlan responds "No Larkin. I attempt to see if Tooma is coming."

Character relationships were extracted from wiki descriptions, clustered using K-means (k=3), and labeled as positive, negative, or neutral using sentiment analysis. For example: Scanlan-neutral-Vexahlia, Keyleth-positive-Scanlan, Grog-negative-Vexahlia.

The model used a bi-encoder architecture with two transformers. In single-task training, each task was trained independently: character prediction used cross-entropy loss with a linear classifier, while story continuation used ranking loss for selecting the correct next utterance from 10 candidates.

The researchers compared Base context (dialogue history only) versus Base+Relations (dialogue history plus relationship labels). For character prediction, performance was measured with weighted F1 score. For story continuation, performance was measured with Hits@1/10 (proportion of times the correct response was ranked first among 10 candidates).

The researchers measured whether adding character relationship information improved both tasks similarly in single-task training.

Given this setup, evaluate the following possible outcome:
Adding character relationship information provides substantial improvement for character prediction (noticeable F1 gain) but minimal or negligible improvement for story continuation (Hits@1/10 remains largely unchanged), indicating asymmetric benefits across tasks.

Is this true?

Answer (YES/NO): NO